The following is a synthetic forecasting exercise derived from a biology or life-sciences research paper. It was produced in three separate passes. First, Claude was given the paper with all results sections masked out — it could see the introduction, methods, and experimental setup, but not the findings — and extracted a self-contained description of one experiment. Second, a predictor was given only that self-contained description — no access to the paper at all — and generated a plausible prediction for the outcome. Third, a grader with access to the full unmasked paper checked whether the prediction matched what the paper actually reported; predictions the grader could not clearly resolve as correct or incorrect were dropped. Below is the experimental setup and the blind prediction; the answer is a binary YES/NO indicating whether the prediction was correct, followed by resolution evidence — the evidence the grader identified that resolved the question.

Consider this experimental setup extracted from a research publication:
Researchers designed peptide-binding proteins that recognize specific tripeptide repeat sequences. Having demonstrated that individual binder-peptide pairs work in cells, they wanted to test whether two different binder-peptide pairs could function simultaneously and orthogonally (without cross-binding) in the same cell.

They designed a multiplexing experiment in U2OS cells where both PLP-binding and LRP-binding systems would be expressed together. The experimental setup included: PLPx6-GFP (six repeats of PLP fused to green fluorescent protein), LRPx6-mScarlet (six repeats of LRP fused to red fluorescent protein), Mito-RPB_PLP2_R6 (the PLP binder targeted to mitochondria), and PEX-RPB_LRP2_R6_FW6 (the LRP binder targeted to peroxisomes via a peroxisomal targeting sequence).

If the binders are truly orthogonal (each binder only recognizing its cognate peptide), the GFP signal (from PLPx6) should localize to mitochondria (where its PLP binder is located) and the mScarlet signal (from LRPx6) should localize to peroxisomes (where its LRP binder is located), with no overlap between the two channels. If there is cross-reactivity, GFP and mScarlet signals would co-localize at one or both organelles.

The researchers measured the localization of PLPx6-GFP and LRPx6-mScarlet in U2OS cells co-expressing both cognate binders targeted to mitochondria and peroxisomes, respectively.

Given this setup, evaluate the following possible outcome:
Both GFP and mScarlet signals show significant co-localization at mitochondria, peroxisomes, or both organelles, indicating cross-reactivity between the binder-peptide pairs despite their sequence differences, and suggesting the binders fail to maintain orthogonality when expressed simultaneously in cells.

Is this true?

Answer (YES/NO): NO